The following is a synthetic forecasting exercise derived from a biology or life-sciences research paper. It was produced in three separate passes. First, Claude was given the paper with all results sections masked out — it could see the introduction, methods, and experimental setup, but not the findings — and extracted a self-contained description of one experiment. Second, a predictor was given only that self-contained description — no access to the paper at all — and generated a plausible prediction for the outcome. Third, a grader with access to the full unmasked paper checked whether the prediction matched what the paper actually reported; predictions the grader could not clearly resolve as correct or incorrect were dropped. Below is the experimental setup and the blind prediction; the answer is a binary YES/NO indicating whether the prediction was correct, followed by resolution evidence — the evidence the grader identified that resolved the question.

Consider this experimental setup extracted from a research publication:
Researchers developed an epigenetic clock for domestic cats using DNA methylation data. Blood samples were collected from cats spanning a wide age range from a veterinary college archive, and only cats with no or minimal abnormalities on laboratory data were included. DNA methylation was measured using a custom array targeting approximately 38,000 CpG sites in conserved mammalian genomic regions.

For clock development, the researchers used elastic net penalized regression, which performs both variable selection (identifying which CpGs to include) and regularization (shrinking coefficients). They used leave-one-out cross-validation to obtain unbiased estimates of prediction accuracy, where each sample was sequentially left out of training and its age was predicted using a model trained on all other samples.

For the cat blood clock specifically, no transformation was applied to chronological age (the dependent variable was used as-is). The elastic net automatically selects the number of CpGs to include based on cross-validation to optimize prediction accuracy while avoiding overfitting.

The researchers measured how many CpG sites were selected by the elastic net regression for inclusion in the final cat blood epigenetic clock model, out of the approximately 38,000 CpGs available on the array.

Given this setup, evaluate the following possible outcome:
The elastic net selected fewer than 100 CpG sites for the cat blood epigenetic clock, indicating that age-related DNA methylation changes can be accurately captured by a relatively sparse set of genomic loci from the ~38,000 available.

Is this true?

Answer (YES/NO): YES